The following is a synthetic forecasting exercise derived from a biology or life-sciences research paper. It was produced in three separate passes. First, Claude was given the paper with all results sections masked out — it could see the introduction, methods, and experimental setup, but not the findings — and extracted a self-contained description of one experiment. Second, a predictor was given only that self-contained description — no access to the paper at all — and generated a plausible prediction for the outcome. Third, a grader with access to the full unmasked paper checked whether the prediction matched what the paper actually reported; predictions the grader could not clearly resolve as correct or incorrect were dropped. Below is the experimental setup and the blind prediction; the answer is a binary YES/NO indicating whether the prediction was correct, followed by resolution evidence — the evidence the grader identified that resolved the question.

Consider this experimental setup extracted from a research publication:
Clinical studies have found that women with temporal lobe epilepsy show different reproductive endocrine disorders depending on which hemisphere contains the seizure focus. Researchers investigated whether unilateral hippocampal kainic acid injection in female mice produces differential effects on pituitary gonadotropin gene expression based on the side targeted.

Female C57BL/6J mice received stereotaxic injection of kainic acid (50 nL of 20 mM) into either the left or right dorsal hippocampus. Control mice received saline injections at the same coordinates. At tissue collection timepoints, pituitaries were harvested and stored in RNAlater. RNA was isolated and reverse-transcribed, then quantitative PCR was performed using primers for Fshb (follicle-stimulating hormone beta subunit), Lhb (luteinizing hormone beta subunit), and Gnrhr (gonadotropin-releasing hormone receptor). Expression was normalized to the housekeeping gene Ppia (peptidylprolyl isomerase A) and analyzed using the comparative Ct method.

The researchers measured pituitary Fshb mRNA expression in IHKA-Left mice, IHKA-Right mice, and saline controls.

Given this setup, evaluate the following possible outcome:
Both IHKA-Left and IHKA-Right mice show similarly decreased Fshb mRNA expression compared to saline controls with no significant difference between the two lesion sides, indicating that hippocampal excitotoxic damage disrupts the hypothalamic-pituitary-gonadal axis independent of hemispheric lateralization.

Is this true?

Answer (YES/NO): NO